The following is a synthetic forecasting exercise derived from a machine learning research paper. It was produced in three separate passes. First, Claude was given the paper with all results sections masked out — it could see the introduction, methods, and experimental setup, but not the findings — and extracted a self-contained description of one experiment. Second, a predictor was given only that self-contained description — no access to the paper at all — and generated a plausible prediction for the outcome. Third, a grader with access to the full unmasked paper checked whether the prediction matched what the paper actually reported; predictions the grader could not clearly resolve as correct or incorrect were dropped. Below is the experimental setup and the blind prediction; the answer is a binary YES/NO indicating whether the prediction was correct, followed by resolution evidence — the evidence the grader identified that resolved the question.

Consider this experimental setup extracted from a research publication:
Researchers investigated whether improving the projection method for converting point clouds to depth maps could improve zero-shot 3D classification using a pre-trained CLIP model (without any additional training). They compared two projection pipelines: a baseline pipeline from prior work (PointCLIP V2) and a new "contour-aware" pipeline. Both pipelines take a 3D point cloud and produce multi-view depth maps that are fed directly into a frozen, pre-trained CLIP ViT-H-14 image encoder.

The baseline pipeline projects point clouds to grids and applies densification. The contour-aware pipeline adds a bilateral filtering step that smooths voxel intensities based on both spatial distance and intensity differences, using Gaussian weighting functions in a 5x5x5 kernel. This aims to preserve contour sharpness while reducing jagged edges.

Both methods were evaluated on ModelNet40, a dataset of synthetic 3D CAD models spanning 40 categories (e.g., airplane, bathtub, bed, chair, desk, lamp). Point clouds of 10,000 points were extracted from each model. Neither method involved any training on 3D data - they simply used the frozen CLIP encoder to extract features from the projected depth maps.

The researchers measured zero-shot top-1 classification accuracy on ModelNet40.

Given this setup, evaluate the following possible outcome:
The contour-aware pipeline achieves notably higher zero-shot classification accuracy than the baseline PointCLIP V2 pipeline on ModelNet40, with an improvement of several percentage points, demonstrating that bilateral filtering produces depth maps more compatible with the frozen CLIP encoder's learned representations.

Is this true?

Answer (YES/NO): YES